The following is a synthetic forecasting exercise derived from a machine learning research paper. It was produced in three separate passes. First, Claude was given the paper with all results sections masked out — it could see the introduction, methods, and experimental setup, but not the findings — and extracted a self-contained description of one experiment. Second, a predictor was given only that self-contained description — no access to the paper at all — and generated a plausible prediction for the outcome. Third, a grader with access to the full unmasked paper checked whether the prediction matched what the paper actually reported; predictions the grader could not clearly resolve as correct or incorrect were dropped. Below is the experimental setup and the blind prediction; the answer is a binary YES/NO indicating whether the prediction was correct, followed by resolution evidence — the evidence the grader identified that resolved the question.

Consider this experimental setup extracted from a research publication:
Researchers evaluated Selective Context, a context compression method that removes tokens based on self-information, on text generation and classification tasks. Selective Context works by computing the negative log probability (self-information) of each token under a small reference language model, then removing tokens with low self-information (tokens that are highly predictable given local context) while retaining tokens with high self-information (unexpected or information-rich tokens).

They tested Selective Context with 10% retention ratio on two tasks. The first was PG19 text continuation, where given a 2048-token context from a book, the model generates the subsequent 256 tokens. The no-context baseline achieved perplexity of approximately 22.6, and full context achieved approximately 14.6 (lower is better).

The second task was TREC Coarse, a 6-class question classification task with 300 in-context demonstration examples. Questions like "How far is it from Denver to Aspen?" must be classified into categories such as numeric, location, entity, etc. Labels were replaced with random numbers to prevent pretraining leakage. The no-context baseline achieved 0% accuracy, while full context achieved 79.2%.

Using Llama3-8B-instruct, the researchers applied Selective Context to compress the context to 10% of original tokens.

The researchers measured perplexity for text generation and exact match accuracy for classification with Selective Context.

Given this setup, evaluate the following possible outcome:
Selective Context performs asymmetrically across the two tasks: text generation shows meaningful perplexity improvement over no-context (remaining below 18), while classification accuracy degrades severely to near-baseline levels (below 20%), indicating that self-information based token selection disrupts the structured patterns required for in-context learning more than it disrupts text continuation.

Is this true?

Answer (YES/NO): NO